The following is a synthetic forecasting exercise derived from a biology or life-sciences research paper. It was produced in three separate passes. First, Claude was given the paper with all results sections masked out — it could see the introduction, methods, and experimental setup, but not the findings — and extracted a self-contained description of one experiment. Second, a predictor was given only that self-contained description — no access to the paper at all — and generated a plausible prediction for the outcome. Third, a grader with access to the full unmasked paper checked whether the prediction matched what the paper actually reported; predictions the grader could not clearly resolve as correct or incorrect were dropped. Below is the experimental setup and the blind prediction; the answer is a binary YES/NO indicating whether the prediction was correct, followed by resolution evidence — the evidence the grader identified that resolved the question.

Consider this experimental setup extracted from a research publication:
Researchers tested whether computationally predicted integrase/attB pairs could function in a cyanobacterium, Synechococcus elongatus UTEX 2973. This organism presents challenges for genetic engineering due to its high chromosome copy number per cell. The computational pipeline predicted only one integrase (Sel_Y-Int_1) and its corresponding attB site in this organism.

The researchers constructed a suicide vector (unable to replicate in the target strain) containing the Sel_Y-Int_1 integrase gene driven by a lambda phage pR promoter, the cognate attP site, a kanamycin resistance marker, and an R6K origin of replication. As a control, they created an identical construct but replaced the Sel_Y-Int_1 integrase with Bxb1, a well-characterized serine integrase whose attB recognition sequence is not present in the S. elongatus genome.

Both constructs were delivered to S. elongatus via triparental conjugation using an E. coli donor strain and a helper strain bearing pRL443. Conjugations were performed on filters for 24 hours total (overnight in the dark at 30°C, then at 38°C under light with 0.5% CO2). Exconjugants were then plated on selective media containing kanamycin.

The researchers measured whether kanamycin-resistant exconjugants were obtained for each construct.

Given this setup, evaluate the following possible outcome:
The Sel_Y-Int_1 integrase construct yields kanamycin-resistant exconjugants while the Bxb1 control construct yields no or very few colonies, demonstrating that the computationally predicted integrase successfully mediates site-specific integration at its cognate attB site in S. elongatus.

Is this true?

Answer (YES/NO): YES